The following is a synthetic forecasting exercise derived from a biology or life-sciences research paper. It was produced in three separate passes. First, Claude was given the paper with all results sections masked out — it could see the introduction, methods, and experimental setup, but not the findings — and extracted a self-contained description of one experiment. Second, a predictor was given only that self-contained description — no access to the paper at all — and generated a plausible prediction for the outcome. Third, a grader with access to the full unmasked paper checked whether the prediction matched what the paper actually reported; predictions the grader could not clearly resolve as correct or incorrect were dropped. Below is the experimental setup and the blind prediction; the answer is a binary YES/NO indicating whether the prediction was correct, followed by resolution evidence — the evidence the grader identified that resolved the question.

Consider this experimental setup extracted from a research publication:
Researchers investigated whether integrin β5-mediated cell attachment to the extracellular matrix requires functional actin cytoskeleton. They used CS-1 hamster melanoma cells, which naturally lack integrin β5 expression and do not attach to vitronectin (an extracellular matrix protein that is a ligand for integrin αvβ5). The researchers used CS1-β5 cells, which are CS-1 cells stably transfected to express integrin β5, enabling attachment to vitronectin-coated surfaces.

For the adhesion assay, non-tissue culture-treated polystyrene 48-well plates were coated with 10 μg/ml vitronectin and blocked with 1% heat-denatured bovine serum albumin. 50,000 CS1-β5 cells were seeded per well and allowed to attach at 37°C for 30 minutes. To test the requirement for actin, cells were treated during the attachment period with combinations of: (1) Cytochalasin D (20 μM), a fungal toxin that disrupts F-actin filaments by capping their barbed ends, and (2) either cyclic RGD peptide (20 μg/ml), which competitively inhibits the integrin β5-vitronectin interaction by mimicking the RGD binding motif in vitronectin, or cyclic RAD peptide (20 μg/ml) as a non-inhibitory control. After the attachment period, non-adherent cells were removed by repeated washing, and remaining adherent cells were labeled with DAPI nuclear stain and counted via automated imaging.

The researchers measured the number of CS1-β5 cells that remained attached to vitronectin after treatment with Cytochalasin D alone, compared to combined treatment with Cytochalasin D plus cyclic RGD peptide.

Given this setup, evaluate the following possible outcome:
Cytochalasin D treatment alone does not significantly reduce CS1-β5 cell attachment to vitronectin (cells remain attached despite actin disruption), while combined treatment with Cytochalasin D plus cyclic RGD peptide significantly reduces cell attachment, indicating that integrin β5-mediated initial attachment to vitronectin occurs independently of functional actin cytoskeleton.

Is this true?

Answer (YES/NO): NO